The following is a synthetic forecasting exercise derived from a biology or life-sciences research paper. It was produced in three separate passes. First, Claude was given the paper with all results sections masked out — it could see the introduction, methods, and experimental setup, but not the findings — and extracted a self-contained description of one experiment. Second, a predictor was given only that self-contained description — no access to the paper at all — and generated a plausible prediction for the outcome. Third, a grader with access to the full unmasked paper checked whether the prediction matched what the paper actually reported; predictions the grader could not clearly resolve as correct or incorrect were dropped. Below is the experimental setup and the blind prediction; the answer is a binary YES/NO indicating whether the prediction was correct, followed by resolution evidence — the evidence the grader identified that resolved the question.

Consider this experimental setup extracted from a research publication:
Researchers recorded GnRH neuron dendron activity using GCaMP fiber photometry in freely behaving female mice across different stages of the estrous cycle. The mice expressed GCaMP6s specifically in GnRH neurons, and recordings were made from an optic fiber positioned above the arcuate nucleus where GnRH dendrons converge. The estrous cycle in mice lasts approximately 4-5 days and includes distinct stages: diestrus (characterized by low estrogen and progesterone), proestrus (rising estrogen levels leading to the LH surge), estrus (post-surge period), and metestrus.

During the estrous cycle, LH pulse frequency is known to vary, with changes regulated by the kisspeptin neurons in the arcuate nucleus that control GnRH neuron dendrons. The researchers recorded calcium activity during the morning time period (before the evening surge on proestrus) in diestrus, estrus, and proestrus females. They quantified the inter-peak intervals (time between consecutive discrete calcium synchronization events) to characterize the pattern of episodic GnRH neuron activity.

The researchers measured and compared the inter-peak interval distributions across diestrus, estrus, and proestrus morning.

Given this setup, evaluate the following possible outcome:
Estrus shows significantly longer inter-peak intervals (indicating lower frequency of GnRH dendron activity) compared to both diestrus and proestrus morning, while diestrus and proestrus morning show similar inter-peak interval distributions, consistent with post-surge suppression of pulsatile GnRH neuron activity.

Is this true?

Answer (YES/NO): YES